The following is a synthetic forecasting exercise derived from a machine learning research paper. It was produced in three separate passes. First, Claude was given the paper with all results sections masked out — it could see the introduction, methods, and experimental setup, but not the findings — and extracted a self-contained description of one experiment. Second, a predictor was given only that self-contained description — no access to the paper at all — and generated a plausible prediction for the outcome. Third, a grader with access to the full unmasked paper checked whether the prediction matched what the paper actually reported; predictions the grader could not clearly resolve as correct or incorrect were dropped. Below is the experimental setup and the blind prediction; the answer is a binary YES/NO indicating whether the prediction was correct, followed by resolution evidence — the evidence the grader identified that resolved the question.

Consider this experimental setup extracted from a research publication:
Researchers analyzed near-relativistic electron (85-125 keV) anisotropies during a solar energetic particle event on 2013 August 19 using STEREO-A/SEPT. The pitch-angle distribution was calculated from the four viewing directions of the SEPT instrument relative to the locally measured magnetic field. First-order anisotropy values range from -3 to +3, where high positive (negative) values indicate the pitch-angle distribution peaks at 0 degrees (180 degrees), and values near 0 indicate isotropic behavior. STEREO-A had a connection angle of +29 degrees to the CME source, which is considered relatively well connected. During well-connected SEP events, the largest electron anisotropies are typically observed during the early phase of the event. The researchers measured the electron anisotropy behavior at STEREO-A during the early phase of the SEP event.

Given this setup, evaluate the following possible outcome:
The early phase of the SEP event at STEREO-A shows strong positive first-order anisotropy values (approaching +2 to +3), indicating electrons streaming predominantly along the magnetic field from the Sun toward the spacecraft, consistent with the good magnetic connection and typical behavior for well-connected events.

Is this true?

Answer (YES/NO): NO